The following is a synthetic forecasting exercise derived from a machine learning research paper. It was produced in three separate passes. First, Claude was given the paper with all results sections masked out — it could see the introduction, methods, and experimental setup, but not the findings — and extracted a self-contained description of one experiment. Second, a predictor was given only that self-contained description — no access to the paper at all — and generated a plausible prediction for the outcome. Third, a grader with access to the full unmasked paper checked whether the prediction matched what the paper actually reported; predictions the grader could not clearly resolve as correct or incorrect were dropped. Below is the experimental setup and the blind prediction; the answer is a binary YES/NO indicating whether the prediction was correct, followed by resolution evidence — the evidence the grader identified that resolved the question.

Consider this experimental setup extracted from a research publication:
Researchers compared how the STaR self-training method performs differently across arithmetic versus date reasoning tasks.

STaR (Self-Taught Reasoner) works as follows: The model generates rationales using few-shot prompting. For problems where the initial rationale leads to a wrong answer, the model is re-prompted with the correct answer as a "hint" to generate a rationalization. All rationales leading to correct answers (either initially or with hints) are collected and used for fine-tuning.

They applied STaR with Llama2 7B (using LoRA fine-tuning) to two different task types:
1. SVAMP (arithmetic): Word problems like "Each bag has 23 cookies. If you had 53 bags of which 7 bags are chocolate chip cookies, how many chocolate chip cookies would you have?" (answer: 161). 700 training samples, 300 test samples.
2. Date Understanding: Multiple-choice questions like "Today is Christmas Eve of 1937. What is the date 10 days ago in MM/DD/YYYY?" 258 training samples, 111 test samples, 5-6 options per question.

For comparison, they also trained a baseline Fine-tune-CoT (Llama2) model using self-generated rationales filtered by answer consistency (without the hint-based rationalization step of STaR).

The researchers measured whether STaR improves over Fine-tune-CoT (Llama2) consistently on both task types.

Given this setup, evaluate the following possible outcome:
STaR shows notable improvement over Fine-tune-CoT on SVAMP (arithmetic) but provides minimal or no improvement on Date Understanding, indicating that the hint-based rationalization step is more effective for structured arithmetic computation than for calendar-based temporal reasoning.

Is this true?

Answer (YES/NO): NO